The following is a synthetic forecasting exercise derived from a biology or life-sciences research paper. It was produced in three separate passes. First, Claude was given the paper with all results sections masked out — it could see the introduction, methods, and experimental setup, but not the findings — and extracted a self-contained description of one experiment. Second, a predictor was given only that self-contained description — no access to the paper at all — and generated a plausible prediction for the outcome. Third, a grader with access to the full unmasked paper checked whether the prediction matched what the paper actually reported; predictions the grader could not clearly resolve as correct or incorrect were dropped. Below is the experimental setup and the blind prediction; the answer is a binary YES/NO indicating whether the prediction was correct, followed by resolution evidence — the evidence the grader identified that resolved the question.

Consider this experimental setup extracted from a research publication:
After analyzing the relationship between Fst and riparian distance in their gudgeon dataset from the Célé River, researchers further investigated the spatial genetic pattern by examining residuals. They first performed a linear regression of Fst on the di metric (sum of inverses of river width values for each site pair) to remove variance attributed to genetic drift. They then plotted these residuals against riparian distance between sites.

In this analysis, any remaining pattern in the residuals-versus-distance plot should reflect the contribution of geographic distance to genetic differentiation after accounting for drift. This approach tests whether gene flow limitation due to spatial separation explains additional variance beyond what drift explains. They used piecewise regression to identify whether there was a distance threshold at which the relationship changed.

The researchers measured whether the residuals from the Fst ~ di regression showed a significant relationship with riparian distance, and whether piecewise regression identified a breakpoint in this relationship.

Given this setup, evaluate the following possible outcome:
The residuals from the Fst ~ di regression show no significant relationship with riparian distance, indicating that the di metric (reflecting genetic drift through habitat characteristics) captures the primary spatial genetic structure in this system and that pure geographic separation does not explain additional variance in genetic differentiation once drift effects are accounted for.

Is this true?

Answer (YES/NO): NO